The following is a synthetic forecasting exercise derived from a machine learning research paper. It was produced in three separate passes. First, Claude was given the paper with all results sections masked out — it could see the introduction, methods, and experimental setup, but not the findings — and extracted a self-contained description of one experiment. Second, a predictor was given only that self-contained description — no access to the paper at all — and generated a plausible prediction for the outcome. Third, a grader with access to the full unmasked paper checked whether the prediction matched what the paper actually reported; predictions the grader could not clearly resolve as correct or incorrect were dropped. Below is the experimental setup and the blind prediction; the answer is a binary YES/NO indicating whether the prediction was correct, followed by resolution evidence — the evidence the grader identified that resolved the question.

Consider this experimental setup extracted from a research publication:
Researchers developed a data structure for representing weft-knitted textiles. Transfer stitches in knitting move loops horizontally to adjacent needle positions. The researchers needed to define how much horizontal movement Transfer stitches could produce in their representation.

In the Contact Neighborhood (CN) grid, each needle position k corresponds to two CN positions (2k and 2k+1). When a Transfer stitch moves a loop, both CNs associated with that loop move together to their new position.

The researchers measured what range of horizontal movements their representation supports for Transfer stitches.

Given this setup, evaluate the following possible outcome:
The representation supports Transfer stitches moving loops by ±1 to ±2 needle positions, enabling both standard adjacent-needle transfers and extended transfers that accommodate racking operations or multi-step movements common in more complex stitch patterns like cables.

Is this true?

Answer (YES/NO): NO